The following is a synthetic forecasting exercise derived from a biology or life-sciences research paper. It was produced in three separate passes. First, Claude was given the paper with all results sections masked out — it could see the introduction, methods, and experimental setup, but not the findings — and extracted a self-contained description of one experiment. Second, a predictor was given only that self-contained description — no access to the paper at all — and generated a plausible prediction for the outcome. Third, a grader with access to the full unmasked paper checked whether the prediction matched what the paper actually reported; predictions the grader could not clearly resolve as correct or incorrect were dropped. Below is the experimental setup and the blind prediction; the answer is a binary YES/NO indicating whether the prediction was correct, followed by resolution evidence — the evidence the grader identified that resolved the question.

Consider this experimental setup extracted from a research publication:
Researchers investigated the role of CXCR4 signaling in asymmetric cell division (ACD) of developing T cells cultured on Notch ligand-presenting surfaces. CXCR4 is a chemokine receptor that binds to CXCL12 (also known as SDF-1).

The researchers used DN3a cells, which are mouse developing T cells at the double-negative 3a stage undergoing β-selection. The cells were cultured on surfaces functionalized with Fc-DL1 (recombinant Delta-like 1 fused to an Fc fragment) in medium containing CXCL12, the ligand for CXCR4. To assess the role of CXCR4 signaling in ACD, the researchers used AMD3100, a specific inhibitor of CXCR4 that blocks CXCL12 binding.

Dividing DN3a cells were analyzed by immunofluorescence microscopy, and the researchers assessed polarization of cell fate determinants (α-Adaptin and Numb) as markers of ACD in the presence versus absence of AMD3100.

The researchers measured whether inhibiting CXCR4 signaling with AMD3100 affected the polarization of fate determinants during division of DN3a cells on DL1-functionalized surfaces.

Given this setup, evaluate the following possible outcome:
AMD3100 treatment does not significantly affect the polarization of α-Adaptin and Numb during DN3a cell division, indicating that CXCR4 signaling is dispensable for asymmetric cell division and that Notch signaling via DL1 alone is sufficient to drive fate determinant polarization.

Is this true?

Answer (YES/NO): NO